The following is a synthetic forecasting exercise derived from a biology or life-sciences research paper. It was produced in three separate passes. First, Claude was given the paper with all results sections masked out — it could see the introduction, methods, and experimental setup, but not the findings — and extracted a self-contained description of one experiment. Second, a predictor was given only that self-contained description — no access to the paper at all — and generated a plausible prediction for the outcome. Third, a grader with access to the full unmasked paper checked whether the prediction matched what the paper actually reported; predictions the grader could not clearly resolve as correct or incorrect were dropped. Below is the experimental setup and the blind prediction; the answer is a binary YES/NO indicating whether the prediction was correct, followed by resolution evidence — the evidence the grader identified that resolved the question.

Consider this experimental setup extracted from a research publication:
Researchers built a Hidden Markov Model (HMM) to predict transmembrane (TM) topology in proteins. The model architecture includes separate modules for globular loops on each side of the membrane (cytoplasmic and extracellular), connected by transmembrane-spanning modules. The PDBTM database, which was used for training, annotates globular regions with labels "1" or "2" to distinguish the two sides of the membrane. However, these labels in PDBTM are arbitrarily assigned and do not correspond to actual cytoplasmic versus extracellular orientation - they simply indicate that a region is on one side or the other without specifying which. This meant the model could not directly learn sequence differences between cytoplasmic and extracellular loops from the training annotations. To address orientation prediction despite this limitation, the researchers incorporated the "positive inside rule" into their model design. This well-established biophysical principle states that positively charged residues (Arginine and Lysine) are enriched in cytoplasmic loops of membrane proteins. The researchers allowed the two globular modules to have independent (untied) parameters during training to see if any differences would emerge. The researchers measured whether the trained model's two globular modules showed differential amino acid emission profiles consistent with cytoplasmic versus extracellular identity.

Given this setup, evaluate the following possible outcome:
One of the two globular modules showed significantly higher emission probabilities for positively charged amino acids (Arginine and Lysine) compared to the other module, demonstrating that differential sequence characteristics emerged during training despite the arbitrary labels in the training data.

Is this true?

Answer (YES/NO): NO